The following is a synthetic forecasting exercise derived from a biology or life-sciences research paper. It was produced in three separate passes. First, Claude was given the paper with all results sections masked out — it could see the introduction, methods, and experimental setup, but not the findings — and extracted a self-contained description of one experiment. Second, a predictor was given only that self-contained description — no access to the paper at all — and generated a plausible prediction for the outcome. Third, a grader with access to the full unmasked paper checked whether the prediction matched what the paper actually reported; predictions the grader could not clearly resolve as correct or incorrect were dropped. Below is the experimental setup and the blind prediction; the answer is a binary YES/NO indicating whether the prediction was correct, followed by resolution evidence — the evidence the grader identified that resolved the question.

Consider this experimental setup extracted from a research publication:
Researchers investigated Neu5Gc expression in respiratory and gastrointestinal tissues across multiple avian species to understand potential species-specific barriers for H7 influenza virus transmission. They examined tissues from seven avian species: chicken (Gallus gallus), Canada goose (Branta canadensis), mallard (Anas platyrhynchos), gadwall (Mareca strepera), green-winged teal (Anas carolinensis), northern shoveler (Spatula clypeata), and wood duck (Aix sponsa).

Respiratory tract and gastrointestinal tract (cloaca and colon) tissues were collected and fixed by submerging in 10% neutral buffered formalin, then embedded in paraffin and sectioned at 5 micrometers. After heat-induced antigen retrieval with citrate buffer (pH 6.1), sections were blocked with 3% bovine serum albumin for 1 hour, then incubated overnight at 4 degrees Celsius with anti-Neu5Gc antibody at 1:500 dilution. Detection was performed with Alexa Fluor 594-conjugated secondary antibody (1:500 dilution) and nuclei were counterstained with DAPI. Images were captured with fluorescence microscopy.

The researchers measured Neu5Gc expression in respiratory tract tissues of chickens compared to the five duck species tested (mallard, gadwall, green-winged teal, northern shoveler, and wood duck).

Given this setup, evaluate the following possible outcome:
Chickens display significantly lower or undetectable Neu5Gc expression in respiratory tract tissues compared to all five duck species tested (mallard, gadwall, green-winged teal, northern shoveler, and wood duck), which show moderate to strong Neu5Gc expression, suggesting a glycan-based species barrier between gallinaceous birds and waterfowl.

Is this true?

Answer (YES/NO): NO